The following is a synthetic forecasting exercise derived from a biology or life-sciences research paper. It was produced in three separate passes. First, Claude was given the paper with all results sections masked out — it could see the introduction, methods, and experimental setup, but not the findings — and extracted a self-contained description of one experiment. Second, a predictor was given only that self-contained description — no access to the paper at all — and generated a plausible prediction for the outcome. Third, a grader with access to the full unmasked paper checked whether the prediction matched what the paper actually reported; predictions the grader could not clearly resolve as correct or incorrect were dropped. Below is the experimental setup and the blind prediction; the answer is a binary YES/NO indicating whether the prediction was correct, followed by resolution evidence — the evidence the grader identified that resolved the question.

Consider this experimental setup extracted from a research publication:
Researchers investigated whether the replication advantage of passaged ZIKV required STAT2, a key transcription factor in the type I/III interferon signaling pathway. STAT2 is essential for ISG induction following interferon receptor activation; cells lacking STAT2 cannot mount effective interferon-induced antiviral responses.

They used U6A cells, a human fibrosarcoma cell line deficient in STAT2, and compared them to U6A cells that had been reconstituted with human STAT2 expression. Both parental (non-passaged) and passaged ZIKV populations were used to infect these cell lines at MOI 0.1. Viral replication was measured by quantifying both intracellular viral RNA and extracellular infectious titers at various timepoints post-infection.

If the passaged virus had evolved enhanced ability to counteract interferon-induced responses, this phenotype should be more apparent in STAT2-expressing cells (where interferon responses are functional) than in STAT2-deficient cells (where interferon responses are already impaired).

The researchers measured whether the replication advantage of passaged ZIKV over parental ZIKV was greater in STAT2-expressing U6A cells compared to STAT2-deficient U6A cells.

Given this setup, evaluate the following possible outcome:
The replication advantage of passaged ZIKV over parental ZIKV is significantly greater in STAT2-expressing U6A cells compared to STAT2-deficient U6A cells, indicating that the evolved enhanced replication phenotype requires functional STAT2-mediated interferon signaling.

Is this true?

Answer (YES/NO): NO